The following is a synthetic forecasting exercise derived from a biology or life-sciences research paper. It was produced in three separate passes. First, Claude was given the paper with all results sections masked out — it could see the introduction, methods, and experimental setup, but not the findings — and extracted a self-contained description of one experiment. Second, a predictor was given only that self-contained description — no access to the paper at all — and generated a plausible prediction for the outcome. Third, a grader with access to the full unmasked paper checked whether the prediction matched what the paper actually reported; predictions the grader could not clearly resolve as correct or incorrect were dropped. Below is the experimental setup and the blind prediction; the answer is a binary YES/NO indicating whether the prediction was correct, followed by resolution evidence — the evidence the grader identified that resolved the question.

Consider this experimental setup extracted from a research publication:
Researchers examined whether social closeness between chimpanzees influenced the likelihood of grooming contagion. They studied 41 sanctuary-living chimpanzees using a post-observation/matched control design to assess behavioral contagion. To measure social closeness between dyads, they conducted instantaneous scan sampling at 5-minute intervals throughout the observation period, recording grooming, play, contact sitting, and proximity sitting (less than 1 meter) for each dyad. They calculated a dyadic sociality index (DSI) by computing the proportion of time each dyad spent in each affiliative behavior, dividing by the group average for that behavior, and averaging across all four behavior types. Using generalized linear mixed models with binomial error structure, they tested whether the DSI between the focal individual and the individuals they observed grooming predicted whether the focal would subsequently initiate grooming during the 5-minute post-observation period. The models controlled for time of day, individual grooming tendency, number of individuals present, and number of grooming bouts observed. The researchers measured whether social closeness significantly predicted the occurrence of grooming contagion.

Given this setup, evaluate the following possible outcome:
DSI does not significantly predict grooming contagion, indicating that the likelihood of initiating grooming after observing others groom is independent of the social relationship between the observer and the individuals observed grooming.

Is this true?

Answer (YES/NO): NO